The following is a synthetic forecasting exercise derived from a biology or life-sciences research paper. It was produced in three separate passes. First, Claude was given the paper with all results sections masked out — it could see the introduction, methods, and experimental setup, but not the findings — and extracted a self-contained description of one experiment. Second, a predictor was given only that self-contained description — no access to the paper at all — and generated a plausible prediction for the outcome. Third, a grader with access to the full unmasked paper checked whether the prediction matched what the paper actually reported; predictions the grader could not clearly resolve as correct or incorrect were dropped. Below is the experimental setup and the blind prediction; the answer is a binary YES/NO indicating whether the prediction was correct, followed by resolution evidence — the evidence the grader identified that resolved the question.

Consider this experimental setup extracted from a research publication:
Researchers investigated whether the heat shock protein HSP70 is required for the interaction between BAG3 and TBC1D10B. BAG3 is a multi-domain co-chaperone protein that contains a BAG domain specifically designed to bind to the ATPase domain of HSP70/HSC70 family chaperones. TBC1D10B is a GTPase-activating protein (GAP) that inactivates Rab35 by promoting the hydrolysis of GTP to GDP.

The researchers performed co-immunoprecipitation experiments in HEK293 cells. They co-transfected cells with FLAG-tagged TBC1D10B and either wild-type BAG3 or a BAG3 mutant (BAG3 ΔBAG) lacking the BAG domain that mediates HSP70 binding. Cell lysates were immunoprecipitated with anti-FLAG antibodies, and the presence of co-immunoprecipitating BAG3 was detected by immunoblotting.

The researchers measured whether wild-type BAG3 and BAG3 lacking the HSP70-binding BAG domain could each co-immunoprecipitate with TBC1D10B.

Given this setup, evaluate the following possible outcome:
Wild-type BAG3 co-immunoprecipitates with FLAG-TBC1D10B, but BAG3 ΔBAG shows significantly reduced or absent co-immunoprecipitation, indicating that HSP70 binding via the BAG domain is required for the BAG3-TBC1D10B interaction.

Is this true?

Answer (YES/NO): YES